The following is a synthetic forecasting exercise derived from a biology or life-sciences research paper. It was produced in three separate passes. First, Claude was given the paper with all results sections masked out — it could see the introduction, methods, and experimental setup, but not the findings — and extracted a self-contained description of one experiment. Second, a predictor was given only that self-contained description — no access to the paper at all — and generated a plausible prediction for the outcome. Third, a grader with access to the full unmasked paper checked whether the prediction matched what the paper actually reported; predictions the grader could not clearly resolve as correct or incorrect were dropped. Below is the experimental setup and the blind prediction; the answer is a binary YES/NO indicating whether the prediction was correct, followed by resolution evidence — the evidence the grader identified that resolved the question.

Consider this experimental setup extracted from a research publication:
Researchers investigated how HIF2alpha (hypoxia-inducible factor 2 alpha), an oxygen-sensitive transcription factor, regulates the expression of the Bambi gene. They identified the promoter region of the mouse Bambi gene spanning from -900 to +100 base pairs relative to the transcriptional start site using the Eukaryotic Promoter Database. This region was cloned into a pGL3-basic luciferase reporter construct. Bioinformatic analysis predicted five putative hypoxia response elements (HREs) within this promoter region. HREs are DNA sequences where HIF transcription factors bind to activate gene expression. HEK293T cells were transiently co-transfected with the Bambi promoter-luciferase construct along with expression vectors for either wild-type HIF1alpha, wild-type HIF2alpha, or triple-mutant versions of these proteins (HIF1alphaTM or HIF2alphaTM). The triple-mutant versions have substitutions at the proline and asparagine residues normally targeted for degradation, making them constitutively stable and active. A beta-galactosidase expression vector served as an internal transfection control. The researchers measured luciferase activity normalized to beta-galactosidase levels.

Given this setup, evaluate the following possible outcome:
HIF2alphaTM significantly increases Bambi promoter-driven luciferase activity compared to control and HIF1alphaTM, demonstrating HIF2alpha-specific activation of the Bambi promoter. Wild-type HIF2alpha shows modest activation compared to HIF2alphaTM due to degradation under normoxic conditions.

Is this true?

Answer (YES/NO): NO